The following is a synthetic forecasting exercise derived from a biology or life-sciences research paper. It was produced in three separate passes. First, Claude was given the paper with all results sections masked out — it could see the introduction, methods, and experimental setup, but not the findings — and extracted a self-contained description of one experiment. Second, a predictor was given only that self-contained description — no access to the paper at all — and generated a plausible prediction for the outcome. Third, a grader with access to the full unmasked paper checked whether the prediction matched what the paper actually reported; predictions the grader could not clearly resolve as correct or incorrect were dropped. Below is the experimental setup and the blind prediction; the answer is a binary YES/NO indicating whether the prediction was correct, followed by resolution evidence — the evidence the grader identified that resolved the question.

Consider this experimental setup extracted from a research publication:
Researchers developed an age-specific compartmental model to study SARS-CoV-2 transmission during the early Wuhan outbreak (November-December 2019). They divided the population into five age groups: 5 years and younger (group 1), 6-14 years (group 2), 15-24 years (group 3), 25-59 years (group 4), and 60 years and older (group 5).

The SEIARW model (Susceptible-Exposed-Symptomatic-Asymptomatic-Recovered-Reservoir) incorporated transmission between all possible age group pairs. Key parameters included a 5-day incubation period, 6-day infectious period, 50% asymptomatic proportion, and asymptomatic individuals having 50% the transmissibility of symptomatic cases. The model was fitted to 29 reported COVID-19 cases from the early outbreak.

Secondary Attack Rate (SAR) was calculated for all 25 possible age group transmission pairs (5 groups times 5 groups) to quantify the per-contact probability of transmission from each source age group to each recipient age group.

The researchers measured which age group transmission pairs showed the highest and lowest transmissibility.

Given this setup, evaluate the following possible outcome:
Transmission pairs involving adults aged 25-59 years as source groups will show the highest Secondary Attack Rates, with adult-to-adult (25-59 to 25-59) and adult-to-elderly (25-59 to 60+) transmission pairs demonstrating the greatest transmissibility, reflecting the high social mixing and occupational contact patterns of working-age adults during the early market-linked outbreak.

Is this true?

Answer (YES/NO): NO